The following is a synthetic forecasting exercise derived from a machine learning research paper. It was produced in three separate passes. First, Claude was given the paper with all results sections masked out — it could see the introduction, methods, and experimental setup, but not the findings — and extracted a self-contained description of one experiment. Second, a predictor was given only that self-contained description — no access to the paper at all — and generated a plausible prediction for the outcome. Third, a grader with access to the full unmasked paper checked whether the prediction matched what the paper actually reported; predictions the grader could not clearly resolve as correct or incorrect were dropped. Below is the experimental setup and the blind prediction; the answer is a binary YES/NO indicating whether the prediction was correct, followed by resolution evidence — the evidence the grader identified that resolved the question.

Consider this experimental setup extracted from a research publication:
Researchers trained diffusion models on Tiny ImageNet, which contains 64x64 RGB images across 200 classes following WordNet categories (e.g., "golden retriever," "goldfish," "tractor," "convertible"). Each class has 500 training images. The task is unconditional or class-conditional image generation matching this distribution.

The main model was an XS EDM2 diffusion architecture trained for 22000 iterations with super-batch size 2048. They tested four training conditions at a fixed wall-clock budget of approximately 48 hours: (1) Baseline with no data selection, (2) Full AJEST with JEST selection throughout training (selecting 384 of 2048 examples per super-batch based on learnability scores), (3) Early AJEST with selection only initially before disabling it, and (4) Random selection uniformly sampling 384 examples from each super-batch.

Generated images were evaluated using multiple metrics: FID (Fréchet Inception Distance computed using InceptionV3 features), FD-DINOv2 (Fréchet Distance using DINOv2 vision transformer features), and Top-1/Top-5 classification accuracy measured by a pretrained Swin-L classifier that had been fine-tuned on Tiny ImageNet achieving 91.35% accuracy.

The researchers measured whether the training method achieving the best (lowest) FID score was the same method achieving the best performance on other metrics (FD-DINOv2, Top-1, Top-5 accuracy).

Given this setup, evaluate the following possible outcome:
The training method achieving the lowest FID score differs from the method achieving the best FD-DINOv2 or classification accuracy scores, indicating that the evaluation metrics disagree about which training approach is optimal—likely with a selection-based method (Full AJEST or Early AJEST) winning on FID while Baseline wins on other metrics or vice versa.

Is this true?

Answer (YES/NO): NO